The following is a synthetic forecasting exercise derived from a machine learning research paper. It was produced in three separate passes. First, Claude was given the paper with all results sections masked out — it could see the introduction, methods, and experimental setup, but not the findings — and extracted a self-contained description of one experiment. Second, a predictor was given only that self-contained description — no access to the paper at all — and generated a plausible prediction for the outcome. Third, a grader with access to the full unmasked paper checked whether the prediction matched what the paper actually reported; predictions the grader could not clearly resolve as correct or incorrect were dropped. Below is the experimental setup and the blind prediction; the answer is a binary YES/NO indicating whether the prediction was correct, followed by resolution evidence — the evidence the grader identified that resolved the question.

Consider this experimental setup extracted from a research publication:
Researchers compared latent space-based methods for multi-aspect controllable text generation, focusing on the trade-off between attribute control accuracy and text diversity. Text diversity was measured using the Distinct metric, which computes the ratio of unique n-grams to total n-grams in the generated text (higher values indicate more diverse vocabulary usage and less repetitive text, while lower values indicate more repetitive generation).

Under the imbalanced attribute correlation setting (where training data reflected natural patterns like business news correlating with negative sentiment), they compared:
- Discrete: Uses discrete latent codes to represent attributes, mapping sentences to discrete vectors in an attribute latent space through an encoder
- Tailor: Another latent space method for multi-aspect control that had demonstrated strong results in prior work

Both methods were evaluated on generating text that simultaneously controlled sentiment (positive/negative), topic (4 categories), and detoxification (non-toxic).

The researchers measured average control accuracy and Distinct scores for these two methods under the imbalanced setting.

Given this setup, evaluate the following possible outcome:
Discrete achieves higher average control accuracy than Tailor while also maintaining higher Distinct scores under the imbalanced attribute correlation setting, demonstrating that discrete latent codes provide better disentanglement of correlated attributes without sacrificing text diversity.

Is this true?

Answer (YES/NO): NO